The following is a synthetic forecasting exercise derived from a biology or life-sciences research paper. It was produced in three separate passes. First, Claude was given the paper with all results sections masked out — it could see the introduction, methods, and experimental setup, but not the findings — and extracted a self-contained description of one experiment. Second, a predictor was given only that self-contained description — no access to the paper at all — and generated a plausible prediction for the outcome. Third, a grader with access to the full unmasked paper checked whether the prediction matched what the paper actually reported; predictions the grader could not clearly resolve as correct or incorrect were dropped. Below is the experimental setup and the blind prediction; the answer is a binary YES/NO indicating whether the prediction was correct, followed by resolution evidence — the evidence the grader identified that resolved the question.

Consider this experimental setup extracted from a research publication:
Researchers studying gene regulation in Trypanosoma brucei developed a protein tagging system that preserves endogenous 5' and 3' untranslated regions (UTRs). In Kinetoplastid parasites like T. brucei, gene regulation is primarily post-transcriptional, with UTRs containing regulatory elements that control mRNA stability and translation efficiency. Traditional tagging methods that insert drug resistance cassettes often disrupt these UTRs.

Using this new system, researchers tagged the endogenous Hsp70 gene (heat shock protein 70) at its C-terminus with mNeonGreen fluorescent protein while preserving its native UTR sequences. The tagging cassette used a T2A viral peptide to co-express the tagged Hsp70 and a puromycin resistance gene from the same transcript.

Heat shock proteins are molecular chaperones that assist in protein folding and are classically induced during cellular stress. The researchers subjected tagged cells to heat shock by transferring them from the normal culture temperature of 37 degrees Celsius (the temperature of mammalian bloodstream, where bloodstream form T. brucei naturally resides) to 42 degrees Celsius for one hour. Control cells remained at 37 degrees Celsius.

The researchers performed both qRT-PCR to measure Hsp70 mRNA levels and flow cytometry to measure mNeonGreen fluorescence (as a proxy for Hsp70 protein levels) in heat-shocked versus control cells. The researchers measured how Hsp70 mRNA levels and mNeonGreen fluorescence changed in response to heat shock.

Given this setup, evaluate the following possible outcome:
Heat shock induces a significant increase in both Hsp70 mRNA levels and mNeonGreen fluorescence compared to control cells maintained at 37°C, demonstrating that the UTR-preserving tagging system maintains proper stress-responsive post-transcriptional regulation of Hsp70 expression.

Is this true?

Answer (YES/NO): NO